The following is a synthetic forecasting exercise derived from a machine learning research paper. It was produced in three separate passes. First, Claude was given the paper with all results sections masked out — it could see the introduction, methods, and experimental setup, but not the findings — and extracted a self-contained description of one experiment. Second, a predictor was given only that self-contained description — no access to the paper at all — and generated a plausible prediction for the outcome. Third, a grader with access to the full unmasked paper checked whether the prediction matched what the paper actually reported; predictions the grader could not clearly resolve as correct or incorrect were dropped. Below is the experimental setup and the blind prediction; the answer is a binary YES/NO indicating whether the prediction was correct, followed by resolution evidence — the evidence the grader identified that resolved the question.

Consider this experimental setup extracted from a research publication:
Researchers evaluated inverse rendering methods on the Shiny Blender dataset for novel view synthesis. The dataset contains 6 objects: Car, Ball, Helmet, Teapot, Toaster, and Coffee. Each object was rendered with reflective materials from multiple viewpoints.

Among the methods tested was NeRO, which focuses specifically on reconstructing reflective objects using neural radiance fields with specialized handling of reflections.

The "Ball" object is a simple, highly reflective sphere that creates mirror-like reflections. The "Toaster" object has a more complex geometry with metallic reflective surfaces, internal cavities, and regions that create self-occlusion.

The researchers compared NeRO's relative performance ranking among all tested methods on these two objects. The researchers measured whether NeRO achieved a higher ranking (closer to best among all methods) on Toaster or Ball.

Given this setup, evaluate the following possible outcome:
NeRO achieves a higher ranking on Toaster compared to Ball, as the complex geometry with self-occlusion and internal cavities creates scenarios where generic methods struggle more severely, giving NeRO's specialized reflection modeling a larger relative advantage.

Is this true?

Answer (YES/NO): YES